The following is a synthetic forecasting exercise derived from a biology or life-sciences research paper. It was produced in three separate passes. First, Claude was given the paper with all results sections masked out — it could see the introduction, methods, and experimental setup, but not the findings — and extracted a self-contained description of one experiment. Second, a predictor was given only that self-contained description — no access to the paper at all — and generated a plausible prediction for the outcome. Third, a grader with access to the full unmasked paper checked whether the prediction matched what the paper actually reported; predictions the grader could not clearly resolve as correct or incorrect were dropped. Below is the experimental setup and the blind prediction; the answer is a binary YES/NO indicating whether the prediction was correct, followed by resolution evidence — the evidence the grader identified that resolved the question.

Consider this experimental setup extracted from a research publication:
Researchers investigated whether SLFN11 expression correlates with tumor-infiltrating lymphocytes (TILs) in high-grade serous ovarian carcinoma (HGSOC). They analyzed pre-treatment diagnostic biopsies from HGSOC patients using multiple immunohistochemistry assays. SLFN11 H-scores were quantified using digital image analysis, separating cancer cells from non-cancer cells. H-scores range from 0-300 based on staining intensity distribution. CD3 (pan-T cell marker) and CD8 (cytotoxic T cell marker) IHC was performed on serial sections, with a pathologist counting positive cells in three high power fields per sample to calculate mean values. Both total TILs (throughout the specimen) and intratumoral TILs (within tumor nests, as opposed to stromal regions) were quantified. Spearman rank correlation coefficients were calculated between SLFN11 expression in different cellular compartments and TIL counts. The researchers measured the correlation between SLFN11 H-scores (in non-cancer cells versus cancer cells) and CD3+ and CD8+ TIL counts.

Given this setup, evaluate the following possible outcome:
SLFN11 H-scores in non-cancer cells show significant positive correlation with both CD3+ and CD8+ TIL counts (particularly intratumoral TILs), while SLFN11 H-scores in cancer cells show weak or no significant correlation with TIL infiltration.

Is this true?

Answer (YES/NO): NO